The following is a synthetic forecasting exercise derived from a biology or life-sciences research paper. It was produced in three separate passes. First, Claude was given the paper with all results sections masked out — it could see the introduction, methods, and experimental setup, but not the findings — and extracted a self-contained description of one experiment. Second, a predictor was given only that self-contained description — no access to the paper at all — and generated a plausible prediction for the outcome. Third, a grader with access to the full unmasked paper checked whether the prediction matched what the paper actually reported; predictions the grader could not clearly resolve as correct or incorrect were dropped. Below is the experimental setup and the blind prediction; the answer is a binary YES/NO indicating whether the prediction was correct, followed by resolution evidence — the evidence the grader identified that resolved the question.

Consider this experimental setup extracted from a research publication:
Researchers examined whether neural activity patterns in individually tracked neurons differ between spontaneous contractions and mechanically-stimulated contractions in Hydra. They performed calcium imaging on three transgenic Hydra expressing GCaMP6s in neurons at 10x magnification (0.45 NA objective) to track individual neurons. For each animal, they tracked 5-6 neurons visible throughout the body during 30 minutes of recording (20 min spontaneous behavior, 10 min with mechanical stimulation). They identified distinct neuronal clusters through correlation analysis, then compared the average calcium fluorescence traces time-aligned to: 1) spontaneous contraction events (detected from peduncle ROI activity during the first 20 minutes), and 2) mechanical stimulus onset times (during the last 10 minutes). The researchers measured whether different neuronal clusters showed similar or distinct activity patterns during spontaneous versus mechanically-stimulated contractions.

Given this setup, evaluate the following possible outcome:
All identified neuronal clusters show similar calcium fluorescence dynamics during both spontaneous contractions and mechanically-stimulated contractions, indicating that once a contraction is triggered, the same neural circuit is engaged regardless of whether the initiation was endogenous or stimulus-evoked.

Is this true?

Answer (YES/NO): NO